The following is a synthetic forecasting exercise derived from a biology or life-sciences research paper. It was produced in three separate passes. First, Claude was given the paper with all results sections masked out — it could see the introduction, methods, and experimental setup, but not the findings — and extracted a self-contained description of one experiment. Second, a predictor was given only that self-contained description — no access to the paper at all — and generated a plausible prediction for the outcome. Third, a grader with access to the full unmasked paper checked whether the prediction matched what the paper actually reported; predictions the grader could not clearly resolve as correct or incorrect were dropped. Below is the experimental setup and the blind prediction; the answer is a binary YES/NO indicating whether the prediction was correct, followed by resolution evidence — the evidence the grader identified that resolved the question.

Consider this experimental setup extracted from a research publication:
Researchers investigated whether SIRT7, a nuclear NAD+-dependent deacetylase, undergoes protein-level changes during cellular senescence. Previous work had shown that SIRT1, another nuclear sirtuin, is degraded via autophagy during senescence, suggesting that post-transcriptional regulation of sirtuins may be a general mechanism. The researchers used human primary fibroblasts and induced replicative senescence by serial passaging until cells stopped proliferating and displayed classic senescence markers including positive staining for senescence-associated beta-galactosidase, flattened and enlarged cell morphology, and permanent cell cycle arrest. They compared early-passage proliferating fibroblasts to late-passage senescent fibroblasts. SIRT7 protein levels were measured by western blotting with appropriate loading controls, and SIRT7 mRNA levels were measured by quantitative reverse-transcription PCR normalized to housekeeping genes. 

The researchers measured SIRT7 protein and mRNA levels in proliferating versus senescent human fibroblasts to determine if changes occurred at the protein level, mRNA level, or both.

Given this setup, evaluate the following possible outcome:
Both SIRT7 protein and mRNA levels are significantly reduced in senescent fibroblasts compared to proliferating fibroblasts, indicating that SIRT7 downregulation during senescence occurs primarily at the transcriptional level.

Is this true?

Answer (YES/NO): NO